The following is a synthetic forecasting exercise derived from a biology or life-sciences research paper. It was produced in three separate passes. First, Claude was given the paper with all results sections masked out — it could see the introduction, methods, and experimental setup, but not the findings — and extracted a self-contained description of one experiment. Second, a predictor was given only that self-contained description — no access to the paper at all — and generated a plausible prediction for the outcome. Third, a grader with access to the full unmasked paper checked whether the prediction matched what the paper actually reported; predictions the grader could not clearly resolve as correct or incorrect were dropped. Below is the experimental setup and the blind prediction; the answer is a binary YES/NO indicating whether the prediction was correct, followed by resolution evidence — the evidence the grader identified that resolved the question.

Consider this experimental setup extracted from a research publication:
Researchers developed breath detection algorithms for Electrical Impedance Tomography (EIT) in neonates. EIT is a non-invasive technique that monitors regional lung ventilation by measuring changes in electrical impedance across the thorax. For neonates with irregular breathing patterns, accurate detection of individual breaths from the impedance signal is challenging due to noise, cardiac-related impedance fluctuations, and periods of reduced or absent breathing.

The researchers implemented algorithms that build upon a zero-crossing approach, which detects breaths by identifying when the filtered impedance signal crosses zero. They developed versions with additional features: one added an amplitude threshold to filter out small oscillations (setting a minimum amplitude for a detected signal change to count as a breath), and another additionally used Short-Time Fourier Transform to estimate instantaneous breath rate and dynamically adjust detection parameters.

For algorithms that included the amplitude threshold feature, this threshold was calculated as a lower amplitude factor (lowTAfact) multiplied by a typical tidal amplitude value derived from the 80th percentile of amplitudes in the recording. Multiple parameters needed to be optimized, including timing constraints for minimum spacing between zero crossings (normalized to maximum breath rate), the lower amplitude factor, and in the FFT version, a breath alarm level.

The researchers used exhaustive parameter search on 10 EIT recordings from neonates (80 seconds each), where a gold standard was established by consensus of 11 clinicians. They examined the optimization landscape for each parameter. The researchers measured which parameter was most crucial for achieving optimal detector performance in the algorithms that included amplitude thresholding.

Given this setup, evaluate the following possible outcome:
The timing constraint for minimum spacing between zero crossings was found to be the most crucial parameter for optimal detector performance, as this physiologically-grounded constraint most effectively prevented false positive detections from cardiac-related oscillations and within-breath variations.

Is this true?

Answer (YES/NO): NO